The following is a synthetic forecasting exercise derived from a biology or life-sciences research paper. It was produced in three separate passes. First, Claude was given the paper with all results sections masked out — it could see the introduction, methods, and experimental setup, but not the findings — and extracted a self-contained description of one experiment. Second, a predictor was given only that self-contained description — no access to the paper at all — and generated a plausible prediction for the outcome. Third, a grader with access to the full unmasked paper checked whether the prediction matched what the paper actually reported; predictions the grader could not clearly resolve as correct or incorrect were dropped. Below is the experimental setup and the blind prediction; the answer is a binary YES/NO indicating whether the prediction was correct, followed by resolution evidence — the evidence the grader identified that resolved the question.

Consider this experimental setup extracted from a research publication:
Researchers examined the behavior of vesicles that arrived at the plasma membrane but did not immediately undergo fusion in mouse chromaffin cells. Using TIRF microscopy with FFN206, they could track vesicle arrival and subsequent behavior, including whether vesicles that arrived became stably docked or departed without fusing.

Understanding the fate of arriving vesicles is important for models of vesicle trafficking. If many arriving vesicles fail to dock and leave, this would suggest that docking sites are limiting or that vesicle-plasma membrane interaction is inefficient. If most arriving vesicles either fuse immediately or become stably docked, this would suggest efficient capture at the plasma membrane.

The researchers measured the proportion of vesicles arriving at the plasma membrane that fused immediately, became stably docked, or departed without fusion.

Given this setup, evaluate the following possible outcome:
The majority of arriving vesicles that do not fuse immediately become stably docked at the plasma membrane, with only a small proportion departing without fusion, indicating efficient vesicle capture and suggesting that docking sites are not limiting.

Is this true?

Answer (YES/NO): YES